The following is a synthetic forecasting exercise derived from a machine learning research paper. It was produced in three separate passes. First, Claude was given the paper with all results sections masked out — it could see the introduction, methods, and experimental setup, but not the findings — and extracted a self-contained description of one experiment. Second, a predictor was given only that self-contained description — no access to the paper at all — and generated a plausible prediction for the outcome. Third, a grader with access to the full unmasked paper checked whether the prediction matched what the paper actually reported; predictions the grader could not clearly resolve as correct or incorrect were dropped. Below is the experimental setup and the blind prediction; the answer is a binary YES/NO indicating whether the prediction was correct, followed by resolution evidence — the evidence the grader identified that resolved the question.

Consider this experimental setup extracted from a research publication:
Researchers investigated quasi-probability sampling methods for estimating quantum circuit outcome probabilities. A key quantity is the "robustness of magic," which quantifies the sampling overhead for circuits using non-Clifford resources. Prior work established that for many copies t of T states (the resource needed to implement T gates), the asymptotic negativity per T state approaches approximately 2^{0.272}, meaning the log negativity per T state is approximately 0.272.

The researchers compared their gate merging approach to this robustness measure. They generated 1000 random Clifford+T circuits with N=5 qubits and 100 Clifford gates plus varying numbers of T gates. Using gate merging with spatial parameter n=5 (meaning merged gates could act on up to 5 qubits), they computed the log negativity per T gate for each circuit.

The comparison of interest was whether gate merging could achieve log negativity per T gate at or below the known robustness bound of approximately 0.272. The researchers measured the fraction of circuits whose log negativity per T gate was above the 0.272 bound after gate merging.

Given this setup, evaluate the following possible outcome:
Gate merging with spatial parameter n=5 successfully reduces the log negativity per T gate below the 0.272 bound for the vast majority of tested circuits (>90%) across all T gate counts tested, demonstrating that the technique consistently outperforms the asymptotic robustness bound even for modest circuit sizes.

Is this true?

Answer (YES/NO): NO